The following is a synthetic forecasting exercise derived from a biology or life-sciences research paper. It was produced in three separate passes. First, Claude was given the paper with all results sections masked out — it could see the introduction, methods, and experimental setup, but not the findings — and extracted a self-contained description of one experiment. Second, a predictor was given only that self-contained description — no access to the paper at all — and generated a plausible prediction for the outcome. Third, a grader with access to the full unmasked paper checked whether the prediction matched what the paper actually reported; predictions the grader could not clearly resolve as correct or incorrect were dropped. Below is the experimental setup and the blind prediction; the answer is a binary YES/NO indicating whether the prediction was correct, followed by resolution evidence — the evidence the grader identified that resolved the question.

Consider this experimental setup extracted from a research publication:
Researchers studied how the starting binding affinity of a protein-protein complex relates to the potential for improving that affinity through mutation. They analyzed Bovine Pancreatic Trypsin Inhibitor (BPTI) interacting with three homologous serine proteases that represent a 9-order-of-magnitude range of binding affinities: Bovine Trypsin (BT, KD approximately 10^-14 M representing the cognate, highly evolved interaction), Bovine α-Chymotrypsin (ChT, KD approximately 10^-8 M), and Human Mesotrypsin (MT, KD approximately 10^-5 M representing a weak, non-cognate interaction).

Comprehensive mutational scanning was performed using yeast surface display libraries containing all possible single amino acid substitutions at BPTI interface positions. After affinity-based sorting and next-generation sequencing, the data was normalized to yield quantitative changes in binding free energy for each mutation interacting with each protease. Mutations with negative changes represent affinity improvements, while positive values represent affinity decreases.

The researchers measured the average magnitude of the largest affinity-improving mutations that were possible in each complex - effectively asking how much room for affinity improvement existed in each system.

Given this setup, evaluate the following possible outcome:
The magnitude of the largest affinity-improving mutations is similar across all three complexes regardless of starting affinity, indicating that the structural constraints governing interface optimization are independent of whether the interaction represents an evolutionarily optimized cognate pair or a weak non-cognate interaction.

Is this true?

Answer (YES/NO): NO